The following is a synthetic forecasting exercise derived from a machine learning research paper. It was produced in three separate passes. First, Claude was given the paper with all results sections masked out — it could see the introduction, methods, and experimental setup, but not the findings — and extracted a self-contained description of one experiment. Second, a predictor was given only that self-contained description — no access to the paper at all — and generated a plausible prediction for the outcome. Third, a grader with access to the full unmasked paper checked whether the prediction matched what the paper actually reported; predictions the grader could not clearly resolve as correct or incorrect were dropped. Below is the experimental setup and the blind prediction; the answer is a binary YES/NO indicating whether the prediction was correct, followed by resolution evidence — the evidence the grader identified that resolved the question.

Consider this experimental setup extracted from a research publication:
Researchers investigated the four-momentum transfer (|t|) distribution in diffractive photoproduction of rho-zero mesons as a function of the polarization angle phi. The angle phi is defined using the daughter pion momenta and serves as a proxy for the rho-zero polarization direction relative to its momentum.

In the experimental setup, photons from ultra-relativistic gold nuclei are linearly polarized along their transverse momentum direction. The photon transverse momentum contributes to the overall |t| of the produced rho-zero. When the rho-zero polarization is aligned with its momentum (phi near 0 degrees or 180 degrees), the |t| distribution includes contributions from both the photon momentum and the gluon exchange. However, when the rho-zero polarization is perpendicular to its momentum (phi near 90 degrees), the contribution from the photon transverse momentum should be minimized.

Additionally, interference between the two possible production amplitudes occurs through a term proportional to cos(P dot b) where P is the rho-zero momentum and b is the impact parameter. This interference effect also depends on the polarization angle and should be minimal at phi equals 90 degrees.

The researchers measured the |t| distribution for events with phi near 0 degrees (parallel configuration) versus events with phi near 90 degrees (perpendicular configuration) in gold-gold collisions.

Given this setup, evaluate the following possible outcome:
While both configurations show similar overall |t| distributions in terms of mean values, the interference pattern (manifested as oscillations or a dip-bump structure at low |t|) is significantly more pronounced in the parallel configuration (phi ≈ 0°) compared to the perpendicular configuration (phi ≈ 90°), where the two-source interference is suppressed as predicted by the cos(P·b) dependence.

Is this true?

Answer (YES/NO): NO